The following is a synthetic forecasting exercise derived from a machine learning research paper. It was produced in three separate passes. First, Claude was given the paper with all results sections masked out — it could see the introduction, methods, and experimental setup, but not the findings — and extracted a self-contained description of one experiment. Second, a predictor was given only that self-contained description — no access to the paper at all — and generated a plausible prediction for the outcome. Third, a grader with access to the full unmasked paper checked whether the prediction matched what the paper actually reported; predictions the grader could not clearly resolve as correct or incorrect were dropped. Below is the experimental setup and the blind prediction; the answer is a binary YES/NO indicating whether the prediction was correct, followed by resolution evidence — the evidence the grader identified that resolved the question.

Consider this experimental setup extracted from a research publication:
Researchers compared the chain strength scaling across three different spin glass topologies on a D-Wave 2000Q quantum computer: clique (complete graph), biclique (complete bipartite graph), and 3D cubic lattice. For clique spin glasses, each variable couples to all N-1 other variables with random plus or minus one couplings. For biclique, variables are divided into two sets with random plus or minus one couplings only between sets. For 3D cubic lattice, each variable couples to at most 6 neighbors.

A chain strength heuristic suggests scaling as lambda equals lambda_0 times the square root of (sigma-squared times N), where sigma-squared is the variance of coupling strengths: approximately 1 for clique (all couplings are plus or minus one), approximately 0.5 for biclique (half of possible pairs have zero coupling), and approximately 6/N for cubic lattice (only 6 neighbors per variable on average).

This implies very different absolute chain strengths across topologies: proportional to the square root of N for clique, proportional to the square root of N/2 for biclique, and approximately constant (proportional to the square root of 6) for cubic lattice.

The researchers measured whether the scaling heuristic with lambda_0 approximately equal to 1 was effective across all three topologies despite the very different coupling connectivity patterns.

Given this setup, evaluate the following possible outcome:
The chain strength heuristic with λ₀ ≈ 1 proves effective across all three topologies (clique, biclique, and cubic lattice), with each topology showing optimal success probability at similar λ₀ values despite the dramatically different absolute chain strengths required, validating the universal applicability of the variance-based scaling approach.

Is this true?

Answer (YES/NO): YES